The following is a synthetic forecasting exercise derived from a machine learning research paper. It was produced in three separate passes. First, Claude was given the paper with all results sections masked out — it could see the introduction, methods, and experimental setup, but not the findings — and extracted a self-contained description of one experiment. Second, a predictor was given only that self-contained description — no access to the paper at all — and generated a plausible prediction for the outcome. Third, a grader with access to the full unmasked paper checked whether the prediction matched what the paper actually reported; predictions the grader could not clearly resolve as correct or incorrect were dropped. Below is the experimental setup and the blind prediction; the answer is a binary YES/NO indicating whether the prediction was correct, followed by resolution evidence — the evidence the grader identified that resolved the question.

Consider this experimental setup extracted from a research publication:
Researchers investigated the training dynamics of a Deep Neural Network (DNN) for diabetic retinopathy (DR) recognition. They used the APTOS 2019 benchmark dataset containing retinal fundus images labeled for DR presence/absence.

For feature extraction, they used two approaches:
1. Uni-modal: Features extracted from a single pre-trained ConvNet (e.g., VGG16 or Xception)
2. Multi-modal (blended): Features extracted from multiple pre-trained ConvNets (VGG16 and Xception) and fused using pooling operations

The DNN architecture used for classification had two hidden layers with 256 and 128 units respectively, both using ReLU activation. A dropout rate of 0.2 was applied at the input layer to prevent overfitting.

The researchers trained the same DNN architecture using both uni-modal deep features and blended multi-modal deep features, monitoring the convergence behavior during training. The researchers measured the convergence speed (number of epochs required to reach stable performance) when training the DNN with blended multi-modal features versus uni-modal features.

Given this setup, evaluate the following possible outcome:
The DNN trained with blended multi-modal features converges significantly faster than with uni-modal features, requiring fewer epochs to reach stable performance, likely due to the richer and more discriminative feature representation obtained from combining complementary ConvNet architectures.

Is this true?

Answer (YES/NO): YES